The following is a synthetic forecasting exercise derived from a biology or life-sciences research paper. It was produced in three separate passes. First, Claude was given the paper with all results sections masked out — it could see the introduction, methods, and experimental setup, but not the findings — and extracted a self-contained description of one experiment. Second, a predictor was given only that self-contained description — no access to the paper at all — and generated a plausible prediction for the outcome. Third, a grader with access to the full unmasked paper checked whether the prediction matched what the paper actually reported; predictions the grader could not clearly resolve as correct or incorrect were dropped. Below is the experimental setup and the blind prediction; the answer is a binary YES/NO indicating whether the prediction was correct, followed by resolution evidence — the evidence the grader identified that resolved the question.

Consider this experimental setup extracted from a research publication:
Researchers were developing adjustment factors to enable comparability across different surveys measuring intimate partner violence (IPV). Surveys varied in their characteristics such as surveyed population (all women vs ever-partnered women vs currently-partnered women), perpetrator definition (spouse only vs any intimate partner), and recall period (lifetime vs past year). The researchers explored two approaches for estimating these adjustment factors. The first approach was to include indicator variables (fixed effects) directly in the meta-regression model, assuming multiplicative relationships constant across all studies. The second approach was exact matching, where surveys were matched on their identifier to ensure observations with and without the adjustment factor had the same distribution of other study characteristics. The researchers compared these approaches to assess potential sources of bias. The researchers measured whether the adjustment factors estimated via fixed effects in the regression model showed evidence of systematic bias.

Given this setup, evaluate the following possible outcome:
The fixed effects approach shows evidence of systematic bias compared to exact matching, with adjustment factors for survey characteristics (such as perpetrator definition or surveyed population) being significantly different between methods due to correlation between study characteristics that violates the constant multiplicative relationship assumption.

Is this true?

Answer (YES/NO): NO